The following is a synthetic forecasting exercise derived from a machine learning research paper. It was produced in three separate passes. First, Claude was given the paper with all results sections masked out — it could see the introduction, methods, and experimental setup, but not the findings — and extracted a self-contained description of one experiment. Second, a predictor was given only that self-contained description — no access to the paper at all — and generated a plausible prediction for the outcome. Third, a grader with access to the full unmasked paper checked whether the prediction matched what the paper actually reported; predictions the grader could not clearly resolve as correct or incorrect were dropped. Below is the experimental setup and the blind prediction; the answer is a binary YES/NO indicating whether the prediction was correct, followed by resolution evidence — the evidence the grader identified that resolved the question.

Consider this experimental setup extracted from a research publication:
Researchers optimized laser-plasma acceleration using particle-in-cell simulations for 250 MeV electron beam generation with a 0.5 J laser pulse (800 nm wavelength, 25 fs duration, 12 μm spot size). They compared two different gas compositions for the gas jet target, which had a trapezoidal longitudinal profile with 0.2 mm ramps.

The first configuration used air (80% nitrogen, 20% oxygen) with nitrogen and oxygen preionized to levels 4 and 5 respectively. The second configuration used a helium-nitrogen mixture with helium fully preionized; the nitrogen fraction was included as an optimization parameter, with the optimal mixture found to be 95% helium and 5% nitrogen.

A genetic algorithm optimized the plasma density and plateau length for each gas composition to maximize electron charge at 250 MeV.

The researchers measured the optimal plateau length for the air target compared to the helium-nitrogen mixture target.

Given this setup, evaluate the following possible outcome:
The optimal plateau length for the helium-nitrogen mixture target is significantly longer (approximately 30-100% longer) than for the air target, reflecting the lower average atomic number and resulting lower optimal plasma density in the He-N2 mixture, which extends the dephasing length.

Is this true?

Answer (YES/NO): NO